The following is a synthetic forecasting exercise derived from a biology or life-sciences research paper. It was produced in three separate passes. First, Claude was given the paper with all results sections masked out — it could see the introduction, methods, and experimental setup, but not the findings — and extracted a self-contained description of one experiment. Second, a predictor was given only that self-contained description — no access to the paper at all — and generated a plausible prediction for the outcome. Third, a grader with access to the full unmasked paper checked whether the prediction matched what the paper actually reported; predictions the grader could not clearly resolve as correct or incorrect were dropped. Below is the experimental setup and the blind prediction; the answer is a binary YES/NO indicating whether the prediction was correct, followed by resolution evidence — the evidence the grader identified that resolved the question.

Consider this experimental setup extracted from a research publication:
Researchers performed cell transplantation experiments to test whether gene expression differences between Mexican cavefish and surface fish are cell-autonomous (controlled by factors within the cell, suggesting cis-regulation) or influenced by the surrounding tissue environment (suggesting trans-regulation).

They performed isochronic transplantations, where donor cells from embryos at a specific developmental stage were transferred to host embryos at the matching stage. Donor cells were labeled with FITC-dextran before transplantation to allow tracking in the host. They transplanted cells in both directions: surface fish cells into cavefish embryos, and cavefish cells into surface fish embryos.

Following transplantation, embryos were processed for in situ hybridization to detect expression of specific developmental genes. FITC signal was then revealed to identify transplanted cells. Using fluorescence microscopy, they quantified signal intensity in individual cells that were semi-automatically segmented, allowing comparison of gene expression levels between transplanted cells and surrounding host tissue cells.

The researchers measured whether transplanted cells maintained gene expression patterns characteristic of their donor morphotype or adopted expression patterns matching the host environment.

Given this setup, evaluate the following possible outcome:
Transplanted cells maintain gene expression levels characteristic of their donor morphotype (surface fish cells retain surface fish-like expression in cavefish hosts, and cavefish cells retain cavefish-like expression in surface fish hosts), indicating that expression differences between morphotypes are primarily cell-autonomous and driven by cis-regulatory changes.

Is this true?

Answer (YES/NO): YES